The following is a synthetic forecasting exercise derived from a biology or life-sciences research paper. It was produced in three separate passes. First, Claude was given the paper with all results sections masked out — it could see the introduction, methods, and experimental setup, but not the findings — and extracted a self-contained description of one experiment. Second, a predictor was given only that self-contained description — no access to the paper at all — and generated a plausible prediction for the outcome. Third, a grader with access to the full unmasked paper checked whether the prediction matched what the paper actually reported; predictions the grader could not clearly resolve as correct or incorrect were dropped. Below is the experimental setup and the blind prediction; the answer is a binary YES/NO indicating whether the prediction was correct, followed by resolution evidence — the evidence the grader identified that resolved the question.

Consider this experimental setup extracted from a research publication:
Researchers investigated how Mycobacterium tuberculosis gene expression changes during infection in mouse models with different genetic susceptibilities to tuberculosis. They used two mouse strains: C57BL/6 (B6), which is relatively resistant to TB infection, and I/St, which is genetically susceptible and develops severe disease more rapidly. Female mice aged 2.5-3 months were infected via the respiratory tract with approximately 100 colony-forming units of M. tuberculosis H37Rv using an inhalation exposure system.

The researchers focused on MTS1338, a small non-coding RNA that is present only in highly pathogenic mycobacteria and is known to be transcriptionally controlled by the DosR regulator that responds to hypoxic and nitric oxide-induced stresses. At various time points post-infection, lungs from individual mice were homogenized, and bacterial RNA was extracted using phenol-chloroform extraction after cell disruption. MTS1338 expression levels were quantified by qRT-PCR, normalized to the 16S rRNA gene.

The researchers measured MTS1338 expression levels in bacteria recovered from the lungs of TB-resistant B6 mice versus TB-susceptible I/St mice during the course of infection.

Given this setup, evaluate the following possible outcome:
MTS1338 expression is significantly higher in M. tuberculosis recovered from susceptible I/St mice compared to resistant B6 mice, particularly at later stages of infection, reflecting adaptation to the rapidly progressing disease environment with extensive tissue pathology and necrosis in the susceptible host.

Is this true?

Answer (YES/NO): YES